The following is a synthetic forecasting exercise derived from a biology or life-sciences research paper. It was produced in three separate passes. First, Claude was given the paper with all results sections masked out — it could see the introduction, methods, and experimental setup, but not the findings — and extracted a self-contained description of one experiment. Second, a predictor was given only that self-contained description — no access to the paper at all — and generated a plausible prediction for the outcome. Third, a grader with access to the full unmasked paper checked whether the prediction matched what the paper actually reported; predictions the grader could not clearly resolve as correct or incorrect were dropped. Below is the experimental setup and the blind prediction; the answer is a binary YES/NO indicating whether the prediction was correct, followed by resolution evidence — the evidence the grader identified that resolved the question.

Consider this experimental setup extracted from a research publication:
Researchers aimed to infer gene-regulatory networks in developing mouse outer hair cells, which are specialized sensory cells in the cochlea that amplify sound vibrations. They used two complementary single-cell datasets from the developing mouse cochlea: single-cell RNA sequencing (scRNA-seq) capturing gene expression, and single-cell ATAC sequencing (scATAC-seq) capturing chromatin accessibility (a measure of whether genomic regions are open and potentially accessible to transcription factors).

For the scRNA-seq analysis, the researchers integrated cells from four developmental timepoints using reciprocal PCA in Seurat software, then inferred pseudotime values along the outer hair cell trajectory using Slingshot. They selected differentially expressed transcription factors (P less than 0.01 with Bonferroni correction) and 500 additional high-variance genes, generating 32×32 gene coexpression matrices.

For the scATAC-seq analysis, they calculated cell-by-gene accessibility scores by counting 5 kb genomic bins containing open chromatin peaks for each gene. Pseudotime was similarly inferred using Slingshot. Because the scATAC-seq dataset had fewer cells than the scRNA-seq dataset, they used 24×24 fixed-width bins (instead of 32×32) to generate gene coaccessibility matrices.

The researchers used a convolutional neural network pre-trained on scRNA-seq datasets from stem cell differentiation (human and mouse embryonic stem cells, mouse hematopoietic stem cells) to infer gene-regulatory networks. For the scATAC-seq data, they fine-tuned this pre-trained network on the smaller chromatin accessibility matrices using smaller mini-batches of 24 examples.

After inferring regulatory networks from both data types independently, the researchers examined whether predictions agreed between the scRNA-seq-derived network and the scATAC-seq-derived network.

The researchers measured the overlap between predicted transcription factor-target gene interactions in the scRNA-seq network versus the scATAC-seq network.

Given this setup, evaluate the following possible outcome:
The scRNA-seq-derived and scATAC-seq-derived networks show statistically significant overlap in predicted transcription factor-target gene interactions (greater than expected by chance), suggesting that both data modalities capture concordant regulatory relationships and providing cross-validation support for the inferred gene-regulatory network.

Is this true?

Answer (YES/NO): NO